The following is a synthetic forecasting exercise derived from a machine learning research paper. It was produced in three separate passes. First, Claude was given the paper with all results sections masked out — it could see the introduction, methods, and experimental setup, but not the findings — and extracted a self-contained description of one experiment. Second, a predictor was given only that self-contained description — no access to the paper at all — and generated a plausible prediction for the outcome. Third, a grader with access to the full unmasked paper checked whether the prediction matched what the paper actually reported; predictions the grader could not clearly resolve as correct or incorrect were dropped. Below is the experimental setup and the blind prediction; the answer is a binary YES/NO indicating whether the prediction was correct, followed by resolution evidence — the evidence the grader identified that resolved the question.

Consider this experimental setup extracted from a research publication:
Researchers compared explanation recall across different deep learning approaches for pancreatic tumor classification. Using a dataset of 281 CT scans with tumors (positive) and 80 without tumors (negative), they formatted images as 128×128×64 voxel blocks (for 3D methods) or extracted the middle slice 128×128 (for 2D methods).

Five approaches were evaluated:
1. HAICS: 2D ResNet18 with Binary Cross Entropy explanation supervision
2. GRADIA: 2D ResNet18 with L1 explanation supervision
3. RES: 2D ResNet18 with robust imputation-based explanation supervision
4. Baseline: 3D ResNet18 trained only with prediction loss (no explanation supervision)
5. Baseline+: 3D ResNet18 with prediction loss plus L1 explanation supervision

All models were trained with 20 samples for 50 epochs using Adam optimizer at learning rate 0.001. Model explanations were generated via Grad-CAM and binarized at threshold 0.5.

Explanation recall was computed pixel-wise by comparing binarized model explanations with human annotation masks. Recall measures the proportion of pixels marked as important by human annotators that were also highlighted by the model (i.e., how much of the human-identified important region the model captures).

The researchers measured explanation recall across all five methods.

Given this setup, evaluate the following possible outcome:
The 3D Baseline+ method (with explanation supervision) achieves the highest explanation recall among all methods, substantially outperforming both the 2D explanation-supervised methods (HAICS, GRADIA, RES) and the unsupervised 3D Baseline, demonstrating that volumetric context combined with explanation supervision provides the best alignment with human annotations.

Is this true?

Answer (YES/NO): NO